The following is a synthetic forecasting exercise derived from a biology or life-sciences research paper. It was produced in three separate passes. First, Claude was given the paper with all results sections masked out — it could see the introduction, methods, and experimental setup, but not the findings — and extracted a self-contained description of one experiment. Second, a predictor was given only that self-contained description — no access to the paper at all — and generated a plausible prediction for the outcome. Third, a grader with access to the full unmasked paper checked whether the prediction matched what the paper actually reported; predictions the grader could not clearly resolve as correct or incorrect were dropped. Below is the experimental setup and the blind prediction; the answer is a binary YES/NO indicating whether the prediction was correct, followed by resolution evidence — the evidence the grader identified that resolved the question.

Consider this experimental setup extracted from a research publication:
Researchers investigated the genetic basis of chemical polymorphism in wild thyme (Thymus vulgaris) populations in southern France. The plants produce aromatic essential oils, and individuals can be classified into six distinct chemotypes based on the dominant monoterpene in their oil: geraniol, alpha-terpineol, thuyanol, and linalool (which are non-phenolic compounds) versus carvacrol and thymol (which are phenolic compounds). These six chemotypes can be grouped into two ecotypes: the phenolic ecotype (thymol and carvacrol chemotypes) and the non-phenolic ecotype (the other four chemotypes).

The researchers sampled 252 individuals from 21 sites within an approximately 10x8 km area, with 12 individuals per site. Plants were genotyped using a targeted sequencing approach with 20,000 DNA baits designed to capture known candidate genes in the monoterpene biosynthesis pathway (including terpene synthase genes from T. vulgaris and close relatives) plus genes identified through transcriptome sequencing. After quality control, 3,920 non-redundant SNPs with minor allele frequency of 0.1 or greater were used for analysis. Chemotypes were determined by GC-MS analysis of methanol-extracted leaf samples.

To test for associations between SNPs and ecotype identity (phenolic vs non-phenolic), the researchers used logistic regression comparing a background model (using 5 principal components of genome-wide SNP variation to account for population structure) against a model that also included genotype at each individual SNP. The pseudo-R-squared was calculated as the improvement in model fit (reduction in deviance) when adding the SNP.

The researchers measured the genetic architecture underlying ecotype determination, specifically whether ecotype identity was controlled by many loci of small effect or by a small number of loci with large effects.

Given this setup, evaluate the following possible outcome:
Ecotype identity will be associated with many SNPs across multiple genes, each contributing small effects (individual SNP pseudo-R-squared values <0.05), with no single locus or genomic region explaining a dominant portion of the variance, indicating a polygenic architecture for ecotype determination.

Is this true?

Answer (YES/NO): NO